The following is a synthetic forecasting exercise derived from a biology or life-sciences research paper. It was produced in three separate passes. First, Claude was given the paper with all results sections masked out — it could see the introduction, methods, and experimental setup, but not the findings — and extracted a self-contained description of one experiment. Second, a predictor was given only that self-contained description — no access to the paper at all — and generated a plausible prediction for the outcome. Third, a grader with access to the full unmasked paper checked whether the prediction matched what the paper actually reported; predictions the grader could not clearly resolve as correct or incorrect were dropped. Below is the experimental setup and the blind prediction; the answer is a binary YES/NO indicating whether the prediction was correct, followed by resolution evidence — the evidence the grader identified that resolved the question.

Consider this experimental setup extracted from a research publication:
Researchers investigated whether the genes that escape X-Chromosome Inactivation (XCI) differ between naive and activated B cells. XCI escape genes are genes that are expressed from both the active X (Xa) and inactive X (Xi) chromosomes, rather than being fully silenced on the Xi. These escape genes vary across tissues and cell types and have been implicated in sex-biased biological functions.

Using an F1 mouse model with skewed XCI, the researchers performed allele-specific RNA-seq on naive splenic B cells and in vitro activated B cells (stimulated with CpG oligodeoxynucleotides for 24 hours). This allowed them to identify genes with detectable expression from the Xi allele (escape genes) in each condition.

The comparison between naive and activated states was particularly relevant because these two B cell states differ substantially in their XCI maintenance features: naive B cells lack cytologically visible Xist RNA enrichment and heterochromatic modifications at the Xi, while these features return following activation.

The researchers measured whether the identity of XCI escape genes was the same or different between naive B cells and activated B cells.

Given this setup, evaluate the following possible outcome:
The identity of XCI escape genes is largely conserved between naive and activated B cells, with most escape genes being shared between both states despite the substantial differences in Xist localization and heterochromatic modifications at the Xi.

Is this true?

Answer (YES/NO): YES